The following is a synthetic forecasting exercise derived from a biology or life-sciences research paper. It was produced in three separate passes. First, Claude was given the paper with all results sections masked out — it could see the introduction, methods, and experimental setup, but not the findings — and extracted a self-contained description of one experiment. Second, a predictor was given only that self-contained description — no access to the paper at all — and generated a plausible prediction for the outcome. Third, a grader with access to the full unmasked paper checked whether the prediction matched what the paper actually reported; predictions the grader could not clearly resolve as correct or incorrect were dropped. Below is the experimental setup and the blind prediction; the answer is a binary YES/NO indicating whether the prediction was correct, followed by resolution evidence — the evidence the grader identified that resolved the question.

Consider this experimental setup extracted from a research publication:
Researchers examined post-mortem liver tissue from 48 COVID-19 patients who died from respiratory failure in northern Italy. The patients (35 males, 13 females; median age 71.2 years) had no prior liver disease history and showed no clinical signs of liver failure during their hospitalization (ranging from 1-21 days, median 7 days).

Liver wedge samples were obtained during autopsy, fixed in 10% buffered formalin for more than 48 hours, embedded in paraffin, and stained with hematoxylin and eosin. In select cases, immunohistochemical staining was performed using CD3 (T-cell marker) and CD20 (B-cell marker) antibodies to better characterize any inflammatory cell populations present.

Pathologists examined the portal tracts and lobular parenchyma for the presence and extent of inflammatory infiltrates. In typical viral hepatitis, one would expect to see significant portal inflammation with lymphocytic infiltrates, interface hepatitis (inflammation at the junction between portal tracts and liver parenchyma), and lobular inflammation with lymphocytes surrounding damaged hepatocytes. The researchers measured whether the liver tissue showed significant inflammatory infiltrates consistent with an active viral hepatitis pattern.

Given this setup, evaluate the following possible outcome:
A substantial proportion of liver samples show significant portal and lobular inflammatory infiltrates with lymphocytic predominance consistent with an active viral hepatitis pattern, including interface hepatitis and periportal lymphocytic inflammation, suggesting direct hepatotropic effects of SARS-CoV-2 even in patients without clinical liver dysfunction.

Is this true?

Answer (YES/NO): NO